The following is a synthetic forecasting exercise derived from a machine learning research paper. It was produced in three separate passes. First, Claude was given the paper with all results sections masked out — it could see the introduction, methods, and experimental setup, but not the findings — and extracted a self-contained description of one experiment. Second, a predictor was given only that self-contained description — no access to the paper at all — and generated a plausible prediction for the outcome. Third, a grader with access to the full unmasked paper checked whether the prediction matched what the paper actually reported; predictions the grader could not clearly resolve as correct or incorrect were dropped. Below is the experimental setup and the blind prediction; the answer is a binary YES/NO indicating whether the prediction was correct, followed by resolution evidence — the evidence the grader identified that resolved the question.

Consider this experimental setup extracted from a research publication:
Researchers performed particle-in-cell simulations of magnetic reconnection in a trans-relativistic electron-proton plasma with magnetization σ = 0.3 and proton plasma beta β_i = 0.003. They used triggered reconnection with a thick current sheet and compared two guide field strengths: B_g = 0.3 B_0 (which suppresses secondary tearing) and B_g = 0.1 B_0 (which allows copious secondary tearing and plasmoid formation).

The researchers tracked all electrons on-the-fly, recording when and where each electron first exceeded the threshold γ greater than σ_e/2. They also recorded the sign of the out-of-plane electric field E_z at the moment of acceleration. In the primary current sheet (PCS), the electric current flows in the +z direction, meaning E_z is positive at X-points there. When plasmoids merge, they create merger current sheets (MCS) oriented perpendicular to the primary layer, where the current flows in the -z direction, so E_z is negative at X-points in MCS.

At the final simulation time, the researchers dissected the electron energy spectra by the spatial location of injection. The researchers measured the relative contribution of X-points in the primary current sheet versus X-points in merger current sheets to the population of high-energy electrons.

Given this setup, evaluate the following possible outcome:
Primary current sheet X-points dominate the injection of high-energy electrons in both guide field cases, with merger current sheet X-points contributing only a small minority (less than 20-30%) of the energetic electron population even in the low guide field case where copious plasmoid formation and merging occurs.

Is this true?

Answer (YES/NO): NO